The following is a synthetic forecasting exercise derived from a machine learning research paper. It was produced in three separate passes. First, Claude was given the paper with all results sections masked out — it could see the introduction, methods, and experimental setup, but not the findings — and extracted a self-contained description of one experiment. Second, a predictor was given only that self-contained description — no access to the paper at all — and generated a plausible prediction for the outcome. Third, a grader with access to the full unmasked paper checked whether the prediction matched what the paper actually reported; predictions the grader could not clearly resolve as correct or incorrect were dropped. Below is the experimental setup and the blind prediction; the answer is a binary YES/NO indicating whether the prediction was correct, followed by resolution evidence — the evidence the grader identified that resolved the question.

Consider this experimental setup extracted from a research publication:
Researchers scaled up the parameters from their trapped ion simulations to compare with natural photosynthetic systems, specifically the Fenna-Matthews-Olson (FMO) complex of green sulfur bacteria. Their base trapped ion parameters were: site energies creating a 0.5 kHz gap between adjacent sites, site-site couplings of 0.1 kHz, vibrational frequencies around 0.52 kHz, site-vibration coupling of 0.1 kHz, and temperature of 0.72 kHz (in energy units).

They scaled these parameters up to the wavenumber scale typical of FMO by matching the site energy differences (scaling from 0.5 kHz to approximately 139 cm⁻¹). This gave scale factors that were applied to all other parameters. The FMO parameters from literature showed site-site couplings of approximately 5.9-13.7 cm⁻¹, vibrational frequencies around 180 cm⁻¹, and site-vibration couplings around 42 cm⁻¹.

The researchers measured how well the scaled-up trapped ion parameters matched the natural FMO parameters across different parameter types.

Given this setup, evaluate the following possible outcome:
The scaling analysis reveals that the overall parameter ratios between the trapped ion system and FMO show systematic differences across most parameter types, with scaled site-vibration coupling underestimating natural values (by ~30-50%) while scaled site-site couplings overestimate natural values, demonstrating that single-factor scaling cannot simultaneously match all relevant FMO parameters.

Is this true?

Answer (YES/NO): NO